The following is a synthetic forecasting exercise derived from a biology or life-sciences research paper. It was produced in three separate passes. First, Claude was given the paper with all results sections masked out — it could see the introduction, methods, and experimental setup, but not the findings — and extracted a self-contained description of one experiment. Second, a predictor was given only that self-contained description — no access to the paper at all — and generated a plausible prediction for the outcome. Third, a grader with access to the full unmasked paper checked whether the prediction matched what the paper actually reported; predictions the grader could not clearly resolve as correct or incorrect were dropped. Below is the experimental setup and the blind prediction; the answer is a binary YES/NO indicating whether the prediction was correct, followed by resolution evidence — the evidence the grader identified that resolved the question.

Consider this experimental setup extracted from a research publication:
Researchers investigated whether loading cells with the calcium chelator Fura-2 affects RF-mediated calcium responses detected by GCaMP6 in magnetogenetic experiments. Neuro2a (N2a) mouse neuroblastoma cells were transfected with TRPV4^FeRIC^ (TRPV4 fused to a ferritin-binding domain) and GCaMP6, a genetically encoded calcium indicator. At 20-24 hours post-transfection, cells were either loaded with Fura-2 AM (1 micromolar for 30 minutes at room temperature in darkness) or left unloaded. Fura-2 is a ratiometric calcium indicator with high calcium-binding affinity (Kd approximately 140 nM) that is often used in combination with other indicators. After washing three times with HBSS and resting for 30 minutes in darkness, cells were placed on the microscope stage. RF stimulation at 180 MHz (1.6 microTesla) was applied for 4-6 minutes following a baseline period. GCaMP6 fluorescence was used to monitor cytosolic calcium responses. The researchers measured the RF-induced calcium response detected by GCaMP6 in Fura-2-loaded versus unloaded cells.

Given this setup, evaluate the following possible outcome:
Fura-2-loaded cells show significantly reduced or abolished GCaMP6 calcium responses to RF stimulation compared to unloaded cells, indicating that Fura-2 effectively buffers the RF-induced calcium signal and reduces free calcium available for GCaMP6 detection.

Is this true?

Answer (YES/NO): YES